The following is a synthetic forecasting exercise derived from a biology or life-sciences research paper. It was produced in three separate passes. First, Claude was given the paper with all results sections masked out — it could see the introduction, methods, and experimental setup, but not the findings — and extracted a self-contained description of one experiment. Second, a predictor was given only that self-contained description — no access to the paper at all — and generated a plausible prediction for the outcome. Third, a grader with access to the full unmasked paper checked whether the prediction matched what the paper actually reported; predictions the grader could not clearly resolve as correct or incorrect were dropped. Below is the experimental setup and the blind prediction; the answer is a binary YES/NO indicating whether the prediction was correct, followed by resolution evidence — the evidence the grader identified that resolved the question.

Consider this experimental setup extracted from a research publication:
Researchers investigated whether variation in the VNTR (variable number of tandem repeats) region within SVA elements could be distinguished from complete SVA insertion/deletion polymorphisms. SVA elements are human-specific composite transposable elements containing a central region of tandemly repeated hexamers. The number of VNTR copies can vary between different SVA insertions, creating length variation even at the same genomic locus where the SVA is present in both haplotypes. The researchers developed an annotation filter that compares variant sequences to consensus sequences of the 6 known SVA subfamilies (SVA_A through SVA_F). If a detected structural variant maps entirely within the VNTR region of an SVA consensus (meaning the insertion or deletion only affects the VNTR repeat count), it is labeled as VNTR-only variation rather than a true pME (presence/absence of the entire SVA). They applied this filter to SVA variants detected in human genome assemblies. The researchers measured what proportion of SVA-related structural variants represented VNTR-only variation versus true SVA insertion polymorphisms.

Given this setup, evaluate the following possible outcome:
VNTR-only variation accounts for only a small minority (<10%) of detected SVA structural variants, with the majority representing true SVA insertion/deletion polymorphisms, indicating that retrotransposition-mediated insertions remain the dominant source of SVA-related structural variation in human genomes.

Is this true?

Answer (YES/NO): NO